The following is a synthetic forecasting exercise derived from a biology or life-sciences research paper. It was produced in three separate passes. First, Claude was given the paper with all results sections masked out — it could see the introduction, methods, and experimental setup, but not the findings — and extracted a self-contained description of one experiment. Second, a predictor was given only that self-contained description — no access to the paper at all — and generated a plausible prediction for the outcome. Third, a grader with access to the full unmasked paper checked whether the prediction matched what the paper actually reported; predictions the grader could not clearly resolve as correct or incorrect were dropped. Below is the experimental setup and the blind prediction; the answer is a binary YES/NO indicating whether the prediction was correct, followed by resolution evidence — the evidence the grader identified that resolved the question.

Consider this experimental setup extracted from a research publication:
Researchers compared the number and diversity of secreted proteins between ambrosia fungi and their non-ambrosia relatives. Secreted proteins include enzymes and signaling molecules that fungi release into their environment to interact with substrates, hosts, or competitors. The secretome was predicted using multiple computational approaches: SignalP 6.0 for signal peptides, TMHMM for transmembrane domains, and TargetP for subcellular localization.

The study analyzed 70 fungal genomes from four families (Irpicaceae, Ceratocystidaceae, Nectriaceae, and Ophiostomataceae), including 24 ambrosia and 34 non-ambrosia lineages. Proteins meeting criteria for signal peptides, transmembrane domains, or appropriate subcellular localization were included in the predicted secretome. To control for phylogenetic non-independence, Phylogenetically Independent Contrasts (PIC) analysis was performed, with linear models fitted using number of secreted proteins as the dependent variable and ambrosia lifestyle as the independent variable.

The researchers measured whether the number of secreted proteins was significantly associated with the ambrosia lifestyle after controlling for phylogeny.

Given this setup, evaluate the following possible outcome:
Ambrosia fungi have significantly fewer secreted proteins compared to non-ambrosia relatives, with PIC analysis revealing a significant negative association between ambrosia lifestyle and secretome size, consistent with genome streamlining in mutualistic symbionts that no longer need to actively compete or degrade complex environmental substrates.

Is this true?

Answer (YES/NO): NO